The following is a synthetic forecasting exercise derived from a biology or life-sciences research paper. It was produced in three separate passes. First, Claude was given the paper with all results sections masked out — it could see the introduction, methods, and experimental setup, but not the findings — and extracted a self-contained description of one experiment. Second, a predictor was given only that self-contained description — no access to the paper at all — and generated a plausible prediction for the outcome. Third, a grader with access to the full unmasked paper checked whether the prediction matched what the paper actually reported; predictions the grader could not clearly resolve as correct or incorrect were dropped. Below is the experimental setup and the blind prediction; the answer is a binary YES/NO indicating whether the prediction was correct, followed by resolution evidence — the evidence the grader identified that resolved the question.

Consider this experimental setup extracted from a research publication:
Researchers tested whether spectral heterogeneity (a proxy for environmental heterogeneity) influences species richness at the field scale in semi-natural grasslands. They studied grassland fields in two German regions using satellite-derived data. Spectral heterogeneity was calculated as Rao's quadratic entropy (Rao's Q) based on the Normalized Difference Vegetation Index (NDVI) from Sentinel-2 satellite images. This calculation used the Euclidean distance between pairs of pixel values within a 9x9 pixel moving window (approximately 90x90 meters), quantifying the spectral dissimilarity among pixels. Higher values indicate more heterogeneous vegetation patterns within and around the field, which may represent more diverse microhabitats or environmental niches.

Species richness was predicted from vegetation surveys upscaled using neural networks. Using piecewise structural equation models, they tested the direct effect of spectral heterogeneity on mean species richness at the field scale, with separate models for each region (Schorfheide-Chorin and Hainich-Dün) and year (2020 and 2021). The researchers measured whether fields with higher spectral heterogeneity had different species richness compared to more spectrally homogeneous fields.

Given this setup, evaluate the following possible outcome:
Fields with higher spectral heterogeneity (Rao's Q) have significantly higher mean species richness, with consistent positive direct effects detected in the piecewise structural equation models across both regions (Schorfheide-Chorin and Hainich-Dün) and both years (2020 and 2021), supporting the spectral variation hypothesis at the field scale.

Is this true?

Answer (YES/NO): NO